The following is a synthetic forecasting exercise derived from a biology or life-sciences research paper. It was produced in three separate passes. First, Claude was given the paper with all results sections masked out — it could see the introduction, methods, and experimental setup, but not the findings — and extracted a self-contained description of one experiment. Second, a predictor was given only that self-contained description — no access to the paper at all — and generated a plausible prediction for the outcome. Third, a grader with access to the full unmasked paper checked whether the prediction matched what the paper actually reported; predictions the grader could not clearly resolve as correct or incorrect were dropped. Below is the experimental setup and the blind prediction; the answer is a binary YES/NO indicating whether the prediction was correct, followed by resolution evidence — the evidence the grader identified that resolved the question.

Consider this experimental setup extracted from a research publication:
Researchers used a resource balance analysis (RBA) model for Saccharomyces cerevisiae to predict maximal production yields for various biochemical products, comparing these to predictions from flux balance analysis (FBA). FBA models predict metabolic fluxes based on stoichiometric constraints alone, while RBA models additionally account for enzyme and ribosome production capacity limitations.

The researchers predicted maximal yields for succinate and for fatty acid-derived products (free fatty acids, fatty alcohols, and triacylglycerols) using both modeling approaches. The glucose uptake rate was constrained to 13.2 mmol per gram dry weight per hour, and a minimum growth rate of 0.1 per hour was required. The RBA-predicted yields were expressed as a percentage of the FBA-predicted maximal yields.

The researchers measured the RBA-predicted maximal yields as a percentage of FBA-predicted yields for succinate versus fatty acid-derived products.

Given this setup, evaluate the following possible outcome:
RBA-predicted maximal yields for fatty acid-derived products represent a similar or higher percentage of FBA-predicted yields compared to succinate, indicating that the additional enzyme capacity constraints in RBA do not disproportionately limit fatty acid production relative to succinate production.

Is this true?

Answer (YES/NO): YES